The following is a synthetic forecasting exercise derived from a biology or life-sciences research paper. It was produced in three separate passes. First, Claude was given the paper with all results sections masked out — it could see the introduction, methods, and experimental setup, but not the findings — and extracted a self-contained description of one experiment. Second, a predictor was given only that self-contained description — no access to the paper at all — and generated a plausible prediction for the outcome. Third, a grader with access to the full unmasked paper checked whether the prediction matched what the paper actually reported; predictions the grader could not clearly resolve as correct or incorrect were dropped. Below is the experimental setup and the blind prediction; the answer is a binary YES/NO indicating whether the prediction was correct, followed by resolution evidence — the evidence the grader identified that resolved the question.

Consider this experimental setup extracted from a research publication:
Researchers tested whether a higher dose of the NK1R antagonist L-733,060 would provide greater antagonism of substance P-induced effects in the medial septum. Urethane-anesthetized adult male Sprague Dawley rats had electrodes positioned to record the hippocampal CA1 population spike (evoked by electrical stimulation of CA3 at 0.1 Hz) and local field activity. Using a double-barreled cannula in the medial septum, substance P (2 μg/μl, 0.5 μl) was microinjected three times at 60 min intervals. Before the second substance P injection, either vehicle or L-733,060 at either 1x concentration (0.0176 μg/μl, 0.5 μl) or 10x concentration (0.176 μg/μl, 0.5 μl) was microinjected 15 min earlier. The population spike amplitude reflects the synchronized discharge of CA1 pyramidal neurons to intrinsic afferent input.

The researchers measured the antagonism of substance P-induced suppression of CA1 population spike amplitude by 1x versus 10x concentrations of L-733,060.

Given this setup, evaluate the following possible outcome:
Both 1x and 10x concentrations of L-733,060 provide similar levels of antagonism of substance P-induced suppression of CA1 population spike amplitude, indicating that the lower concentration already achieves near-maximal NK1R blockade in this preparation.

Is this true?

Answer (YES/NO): YES